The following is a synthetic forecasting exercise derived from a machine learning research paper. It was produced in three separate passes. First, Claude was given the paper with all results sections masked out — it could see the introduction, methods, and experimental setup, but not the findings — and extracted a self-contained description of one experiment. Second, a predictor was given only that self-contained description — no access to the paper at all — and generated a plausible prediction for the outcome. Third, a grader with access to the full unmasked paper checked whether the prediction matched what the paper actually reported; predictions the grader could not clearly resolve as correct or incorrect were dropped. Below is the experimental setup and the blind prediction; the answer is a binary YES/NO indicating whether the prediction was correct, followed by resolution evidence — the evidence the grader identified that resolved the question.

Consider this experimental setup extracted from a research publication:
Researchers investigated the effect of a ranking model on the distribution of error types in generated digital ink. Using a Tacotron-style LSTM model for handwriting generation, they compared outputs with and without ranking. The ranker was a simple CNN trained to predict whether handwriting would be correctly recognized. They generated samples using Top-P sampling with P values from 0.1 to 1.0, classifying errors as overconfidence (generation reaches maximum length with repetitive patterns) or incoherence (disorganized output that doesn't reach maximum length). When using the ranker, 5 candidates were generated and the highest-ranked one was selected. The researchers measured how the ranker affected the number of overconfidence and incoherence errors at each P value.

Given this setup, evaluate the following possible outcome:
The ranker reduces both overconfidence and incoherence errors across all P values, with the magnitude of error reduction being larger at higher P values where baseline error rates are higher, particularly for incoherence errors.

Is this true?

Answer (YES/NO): NO